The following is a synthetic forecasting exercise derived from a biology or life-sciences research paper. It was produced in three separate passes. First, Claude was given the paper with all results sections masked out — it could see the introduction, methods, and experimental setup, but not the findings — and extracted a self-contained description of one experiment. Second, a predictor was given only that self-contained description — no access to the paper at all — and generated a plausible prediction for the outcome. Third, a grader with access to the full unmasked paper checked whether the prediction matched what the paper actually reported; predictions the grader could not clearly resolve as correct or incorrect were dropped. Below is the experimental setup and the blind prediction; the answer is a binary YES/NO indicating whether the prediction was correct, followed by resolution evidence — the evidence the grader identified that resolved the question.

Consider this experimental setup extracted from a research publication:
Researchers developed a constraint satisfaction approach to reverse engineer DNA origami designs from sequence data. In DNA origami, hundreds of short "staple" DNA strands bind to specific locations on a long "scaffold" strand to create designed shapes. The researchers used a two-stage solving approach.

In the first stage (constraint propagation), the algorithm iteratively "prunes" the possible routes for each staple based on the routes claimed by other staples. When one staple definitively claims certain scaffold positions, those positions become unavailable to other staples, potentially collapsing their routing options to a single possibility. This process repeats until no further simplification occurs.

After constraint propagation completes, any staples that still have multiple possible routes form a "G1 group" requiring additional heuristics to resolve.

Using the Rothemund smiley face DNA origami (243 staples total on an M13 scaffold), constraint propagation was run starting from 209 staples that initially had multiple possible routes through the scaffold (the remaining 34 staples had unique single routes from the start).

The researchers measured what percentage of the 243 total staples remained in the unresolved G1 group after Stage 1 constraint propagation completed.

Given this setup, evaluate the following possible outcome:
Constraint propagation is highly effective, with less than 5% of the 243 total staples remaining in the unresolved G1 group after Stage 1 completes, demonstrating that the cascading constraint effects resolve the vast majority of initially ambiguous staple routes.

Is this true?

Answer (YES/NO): NO